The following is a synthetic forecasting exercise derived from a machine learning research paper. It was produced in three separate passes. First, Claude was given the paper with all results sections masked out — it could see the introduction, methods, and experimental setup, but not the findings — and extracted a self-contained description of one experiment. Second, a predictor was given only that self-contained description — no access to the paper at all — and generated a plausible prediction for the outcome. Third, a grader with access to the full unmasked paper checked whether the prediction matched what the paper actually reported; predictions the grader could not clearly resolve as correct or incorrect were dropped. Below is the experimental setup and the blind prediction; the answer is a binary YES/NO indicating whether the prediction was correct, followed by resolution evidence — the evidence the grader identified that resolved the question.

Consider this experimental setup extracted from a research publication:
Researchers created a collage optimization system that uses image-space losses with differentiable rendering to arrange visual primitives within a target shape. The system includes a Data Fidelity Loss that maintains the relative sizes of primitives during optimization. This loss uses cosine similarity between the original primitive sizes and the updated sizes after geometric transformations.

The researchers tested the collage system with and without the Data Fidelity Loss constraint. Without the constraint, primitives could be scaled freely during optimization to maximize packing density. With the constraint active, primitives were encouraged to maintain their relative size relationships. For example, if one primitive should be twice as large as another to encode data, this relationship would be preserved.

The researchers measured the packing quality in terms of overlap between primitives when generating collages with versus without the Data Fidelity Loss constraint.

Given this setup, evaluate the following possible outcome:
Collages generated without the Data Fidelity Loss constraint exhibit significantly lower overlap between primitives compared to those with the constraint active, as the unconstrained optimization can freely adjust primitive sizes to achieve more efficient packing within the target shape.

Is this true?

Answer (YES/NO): YES